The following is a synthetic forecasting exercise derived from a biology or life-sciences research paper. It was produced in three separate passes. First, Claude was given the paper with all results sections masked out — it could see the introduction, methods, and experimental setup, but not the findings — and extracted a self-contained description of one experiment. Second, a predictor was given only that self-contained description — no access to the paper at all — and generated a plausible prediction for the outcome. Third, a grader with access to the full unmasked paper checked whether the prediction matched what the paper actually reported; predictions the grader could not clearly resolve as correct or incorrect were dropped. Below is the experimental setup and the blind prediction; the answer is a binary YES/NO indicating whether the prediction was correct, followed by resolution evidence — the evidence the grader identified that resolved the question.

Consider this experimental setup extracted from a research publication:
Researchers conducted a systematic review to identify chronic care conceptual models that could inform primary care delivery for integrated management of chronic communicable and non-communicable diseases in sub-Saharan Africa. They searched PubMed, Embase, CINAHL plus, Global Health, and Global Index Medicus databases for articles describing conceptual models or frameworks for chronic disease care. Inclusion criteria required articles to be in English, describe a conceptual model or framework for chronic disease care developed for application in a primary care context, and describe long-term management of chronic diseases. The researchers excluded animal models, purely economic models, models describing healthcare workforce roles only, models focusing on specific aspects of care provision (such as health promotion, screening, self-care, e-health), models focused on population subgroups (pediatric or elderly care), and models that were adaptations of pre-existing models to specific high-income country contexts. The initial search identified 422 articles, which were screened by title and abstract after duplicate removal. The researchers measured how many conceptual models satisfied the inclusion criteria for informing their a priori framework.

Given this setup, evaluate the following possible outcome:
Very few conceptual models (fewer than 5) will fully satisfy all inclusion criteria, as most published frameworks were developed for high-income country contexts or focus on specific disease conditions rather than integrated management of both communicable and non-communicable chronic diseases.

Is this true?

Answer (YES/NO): YES